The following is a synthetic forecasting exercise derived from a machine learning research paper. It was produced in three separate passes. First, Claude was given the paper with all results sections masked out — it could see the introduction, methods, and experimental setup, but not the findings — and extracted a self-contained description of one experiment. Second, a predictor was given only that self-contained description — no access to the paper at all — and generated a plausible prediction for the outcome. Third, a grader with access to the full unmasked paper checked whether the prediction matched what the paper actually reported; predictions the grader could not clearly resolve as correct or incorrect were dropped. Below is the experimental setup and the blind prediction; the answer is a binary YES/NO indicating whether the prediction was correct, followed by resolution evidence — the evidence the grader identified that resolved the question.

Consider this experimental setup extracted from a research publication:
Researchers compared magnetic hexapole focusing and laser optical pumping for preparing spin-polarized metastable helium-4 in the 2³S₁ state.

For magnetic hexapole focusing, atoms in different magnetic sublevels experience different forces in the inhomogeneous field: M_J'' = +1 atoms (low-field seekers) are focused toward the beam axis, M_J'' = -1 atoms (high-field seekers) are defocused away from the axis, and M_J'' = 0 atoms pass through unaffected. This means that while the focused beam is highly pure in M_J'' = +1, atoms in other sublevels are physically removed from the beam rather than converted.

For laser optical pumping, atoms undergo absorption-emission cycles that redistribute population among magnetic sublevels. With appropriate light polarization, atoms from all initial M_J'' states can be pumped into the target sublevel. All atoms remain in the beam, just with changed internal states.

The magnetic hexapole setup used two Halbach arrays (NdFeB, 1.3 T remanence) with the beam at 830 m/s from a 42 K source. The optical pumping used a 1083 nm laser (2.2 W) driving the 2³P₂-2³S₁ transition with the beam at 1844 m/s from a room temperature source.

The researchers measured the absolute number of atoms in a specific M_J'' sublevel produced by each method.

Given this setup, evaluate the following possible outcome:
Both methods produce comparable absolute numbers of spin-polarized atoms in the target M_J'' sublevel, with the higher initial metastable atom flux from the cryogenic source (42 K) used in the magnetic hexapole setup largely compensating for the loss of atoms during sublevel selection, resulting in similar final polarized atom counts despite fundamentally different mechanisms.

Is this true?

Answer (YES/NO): NO